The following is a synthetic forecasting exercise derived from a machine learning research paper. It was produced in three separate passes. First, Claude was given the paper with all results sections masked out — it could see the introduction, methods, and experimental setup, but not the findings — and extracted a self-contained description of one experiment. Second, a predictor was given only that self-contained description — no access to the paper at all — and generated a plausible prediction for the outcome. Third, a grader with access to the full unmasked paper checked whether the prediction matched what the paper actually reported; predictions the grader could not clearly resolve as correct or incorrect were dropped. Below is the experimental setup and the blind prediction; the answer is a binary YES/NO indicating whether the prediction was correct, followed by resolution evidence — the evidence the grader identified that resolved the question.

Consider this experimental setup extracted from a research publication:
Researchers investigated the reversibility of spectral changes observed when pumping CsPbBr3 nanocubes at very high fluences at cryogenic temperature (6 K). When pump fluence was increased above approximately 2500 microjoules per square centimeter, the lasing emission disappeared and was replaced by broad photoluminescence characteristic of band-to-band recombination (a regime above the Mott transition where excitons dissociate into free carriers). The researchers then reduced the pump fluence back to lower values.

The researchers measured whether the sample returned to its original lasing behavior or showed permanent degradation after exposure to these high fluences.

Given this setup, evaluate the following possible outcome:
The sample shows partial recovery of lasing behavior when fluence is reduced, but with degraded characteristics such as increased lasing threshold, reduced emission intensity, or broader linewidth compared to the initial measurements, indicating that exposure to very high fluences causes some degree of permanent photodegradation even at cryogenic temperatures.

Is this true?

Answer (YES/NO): NO